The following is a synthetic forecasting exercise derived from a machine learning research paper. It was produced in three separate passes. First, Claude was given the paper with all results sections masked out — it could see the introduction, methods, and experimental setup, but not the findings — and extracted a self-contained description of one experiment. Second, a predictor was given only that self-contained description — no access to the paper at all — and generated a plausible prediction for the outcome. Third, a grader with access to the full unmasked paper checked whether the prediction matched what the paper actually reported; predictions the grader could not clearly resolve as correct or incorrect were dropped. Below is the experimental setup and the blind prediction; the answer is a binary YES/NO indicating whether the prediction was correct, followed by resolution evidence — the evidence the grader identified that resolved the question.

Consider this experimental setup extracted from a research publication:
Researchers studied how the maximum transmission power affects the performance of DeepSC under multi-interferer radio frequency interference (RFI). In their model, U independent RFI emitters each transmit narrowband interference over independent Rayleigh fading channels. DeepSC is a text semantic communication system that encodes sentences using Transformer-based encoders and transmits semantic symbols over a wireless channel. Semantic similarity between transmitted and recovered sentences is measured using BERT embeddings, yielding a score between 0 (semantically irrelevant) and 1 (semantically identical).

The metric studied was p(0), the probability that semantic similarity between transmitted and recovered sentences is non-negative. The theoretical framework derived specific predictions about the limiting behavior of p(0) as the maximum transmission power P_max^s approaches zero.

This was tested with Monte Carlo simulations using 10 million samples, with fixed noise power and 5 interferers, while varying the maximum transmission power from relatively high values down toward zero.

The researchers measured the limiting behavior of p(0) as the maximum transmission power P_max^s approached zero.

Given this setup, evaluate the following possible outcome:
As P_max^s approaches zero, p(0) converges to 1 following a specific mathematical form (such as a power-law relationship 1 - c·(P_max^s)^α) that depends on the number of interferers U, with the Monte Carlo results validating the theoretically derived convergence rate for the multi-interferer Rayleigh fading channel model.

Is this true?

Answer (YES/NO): NO